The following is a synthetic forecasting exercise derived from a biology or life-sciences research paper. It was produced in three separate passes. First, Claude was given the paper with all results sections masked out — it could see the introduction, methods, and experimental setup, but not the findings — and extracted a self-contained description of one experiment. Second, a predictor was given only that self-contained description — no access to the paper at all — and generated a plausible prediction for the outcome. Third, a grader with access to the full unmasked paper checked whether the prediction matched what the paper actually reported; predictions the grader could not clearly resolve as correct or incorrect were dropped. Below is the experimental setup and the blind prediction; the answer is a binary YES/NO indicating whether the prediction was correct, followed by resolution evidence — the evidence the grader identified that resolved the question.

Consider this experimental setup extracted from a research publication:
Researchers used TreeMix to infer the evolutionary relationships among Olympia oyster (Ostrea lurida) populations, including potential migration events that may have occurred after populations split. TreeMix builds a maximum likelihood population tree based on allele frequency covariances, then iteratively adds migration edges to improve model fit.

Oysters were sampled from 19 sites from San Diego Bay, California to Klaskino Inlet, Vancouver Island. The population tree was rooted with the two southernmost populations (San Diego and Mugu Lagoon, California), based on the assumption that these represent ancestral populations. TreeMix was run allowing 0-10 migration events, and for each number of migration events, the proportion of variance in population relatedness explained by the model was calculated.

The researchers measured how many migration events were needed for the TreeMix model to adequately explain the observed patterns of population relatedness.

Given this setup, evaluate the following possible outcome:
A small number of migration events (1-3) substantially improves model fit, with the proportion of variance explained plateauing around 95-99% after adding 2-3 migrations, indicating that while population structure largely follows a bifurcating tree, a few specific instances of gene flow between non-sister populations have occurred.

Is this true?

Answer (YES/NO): NO